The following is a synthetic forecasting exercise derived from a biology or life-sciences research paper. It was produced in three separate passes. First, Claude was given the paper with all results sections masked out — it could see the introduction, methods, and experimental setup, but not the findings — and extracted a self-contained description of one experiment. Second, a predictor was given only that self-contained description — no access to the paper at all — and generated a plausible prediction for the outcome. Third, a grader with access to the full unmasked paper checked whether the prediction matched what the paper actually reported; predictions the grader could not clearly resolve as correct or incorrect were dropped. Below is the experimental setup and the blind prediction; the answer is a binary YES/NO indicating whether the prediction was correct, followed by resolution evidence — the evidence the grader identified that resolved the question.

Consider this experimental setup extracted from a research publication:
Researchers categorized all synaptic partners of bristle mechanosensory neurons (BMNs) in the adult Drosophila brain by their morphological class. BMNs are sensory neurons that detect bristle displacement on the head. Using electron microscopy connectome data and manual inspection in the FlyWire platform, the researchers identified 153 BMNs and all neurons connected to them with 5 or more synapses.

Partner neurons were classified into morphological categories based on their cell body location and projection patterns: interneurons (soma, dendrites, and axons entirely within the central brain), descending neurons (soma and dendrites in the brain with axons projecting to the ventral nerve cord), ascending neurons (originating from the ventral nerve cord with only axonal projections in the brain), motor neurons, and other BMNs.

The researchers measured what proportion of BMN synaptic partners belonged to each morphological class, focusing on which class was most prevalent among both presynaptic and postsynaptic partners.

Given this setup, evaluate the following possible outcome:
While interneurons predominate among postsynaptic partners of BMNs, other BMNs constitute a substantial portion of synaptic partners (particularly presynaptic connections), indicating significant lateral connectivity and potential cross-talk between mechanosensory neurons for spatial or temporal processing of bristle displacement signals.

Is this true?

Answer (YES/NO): NO